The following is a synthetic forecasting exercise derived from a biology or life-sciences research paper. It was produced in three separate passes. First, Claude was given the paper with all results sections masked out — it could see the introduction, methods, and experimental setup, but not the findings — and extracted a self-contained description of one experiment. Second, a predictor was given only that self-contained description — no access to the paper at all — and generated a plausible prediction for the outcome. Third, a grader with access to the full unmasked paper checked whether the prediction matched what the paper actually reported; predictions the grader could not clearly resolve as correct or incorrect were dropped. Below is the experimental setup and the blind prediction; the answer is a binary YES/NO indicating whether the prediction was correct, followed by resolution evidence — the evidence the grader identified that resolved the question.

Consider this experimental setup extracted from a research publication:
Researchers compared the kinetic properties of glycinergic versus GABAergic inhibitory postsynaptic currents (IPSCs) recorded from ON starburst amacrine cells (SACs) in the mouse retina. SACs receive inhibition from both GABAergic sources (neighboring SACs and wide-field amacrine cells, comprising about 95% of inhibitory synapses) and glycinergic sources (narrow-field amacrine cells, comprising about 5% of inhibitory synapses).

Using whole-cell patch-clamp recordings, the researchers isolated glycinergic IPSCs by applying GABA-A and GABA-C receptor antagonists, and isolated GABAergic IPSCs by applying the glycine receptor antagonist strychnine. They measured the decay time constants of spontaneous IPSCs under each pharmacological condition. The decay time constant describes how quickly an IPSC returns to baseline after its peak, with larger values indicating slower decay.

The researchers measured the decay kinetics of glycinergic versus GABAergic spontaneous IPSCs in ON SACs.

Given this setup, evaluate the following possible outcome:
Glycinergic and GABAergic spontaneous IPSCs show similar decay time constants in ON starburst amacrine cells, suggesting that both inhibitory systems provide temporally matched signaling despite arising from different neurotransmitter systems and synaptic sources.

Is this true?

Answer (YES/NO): NO